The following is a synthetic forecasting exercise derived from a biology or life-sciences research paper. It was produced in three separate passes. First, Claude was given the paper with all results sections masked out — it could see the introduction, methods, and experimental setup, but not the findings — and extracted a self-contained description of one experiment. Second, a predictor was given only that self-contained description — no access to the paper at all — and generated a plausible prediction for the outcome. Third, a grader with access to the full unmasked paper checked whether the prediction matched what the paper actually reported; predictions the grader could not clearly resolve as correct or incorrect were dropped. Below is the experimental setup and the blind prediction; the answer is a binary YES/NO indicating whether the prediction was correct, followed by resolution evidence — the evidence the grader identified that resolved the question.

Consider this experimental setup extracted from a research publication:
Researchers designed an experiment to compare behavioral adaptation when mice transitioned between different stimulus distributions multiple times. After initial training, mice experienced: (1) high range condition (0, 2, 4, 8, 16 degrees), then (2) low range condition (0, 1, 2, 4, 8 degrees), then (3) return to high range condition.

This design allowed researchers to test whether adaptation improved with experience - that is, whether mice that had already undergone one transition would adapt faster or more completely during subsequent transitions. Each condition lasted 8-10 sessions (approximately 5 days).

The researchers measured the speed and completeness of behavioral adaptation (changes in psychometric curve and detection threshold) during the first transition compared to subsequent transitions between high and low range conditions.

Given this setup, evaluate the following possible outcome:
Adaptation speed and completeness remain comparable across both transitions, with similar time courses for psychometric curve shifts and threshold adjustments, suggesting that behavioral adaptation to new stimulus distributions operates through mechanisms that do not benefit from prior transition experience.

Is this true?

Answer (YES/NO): YES